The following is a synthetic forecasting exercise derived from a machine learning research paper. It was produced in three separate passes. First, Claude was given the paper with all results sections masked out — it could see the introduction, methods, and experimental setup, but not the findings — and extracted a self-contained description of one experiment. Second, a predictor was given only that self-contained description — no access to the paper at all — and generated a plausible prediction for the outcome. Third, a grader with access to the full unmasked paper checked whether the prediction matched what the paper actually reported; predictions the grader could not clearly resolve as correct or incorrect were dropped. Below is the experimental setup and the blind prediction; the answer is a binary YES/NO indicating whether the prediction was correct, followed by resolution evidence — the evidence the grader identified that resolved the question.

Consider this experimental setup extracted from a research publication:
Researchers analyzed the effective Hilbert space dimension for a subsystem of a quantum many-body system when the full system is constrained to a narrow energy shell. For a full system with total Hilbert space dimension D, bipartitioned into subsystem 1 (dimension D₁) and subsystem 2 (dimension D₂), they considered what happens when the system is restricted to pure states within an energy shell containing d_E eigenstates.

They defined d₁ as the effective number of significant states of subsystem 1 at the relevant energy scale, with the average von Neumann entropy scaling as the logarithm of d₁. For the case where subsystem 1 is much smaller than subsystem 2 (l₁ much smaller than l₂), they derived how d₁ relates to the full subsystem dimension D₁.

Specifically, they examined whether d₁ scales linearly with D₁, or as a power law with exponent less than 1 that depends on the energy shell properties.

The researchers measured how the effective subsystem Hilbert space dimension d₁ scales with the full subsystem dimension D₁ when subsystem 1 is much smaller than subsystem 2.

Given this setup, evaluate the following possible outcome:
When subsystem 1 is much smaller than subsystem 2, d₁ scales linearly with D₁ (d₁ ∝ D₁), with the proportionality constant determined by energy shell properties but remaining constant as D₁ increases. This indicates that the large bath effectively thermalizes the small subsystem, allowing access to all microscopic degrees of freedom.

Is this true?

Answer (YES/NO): NO